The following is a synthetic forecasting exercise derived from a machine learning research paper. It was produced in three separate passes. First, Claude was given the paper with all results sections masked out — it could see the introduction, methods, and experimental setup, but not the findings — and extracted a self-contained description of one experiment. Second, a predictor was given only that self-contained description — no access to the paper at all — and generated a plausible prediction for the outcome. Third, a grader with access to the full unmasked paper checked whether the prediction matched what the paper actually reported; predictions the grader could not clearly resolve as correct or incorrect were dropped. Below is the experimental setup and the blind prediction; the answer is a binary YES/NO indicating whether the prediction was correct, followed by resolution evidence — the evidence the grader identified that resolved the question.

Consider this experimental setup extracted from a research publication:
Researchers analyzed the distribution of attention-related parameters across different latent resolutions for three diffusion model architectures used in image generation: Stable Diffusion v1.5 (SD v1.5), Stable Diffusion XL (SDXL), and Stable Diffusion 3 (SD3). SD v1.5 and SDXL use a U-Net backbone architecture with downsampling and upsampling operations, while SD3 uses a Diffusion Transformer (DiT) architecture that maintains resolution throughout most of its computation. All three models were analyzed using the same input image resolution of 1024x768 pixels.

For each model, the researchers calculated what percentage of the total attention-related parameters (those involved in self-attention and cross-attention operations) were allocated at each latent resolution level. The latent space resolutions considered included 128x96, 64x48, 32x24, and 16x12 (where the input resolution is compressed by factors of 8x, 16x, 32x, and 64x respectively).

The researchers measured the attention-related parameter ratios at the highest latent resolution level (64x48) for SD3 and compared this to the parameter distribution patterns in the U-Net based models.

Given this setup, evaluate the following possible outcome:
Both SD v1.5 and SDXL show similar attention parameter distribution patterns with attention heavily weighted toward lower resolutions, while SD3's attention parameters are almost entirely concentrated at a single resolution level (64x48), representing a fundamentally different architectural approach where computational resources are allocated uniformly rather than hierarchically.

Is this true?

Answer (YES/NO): NO